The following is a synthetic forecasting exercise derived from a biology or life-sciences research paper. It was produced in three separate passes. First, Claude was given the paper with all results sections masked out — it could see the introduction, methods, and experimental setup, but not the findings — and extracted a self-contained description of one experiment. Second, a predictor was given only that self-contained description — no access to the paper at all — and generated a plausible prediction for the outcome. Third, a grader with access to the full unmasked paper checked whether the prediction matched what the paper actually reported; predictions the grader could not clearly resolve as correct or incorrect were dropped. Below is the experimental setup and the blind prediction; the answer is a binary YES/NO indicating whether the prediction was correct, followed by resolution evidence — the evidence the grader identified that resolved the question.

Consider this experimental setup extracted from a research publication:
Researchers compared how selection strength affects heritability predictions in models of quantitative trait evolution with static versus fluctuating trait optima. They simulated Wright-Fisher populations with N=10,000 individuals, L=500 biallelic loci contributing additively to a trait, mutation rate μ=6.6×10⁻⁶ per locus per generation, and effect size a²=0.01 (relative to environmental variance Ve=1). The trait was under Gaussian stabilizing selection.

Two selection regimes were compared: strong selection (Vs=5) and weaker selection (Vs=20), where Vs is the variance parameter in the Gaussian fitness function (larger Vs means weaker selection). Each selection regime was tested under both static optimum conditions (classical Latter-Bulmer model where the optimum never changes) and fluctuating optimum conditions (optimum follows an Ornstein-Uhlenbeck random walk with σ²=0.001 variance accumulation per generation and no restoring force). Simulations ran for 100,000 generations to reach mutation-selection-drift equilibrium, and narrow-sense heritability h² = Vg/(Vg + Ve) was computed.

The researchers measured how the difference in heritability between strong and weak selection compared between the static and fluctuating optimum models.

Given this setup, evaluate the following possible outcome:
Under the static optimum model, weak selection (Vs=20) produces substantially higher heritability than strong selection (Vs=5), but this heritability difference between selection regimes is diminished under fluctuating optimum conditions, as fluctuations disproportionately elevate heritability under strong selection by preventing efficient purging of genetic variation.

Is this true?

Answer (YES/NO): YES